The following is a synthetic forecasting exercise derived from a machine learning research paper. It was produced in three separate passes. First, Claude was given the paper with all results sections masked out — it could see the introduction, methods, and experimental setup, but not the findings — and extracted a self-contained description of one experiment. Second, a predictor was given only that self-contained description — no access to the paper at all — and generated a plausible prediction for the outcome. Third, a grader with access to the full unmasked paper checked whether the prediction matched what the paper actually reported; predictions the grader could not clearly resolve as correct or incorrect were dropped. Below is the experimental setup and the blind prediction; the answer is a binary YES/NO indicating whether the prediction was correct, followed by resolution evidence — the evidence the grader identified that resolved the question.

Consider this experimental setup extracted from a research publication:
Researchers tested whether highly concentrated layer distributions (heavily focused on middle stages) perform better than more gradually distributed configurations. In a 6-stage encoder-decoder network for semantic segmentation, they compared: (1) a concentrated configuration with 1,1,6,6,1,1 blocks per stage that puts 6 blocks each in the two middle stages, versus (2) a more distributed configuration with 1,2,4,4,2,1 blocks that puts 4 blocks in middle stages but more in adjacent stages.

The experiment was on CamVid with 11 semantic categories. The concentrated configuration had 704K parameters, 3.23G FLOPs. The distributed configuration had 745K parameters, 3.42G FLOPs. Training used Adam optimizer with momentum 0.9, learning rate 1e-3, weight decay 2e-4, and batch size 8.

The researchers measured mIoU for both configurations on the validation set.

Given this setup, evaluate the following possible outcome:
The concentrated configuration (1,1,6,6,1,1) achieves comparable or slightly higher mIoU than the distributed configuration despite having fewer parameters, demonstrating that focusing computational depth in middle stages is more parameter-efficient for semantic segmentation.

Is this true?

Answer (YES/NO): NO